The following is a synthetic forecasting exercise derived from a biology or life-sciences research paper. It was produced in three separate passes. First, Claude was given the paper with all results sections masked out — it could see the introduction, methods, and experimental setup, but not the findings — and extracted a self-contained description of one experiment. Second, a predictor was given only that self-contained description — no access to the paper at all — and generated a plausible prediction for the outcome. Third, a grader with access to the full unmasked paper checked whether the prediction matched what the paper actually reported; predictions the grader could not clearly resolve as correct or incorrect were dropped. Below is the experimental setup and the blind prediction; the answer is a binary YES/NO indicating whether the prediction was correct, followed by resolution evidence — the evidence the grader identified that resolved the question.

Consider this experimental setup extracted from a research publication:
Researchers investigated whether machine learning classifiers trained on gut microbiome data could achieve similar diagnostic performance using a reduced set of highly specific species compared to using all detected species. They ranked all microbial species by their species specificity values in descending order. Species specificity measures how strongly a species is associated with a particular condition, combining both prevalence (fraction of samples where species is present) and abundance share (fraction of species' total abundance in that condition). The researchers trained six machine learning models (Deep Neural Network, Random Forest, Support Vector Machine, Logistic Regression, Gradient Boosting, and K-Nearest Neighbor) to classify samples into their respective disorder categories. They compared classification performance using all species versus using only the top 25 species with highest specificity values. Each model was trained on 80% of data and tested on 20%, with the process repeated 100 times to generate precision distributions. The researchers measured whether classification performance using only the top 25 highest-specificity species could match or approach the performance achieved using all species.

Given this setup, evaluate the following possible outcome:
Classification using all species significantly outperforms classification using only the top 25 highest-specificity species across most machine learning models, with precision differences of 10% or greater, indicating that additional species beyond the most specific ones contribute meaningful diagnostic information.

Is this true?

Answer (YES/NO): NO